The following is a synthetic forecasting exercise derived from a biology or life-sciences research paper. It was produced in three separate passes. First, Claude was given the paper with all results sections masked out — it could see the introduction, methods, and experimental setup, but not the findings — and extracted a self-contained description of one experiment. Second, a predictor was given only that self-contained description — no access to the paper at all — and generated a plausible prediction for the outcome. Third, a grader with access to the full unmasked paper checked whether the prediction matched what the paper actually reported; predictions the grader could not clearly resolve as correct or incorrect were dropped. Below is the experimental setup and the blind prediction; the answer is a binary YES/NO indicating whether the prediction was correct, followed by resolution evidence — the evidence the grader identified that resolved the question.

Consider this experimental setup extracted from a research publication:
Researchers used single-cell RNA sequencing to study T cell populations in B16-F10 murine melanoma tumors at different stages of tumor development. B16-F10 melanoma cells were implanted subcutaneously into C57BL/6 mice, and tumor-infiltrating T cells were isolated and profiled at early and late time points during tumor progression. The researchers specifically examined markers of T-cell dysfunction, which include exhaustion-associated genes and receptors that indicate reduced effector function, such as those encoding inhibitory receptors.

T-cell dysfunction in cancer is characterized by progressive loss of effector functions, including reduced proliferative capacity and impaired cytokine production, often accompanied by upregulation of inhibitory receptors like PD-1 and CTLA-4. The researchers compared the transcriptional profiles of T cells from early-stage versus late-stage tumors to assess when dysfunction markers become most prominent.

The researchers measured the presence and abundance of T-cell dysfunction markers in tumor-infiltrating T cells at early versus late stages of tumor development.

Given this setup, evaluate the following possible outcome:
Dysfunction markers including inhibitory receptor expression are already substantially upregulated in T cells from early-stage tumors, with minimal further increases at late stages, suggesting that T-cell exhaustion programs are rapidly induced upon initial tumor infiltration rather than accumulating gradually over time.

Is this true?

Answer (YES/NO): NO